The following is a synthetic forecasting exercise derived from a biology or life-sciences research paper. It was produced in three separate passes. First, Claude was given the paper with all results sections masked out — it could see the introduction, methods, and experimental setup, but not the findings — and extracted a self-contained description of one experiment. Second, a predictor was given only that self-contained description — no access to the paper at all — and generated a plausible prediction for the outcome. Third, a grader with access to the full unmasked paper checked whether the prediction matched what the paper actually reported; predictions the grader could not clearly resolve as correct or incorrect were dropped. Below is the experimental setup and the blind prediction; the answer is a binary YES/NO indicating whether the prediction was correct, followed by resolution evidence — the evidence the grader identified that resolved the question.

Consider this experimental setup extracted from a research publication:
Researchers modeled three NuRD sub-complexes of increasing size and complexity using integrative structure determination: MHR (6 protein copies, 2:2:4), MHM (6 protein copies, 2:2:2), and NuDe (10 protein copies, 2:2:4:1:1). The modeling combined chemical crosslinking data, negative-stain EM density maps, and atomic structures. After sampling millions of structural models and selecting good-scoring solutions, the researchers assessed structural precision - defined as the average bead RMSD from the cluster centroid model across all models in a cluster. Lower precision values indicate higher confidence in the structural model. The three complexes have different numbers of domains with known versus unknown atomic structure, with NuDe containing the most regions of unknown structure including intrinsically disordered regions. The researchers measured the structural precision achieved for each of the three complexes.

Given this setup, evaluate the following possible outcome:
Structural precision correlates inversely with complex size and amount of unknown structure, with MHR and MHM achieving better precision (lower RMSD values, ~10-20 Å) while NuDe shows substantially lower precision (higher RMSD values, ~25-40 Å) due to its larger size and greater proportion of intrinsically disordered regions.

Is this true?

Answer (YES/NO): NO